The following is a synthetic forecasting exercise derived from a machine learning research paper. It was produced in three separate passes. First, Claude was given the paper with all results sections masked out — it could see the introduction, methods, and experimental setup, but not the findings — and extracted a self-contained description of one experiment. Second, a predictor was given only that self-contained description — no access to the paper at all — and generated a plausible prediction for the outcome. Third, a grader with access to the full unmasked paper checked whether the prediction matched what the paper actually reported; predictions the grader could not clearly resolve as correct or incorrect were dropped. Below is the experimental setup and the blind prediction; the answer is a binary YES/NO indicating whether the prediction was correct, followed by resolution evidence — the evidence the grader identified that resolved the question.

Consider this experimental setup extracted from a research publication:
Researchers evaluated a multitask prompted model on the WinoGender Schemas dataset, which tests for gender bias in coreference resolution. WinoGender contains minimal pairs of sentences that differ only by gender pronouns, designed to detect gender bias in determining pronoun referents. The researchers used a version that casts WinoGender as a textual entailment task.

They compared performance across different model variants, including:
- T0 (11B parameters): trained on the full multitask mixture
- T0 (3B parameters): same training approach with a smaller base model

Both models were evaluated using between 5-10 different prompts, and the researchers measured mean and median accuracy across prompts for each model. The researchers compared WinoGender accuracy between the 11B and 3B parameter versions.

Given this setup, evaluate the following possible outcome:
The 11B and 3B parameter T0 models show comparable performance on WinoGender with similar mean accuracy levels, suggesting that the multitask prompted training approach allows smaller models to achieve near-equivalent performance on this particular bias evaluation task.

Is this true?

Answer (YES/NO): NO